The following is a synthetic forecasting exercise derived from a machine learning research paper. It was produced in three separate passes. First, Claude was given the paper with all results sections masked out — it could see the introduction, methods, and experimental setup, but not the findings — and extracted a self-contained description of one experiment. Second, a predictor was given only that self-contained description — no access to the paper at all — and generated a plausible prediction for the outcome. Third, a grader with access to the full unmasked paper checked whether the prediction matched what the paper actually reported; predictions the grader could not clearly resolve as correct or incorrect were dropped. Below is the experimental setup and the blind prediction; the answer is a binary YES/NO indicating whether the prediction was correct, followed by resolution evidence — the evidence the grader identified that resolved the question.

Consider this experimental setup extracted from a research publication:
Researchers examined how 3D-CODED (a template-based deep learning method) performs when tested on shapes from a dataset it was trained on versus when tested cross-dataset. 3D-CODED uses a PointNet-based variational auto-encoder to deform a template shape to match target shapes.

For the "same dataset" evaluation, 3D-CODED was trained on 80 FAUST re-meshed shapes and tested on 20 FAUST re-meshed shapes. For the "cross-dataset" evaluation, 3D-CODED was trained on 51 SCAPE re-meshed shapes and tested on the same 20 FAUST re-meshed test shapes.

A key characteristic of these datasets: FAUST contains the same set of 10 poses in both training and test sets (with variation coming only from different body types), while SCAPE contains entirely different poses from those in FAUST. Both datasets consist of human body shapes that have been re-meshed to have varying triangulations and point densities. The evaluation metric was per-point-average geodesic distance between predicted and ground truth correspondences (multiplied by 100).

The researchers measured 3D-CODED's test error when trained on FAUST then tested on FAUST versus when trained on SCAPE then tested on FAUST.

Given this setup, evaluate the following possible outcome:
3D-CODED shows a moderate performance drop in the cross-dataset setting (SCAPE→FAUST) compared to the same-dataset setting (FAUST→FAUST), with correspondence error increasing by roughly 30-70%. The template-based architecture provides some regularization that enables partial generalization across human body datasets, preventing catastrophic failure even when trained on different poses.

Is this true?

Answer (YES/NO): NO